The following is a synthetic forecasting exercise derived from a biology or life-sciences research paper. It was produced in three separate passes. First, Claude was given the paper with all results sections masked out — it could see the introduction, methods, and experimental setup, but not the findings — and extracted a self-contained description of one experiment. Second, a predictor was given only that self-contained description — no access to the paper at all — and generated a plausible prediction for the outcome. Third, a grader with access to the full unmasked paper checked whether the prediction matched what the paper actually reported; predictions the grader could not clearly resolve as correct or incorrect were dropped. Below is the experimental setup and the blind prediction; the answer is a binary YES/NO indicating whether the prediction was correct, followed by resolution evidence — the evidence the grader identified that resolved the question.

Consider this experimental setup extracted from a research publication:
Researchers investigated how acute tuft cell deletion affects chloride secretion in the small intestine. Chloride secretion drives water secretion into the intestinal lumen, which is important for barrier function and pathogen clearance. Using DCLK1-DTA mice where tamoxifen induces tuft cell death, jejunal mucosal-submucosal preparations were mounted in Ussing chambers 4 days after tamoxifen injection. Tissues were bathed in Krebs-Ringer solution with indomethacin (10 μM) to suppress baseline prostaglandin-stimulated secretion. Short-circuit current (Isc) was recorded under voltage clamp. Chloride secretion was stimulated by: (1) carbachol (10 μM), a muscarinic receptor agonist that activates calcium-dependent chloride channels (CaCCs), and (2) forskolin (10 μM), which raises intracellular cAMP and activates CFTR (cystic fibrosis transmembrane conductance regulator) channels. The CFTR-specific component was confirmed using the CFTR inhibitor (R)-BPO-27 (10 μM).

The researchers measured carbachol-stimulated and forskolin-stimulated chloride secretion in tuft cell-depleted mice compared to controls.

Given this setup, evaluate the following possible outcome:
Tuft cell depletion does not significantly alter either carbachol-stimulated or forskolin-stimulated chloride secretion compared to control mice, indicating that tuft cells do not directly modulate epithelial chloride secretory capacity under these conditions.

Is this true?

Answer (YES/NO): NO